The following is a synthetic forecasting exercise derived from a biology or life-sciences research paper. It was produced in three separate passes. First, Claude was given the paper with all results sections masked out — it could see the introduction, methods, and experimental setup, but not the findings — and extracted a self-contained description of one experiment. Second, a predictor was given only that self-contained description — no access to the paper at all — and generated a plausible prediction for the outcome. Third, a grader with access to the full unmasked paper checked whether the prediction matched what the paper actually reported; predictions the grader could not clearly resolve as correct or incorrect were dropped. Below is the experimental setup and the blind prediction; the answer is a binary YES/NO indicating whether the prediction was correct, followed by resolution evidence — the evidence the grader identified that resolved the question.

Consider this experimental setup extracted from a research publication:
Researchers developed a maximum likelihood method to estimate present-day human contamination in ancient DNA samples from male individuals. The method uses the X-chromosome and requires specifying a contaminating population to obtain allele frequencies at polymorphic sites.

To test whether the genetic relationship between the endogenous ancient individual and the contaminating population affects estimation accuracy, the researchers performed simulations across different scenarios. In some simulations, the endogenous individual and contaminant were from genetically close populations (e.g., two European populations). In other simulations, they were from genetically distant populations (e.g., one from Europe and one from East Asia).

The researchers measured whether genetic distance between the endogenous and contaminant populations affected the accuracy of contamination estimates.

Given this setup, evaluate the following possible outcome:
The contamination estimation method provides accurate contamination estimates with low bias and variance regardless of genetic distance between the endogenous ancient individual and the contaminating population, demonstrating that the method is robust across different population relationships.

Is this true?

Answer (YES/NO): YES